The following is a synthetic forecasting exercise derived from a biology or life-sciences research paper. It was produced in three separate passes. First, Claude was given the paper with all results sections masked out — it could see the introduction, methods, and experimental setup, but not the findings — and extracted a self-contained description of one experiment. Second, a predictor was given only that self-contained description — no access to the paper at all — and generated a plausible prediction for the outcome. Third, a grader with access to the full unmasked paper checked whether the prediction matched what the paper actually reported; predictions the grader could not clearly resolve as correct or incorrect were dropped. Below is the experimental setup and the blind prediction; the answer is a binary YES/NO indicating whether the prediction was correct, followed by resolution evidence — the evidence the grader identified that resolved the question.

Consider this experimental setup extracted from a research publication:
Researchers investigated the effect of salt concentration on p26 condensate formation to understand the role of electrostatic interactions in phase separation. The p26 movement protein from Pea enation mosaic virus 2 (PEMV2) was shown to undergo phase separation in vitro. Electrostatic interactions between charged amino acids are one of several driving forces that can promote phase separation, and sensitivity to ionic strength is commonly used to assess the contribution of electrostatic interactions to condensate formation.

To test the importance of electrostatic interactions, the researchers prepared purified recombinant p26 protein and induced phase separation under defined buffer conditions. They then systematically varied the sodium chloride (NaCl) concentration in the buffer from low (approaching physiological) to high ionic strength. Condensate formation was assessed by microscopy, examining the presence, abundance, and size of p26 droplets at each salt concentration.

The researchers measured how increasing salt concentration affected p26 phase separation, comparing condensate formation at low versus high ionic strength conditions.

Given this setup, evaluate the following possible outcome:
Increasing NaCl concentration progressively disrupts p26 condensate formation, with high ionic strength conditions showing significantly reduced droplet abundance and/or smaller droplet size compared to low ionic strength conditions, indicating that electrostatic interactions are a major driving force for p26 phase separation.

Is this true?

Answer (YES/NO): YES